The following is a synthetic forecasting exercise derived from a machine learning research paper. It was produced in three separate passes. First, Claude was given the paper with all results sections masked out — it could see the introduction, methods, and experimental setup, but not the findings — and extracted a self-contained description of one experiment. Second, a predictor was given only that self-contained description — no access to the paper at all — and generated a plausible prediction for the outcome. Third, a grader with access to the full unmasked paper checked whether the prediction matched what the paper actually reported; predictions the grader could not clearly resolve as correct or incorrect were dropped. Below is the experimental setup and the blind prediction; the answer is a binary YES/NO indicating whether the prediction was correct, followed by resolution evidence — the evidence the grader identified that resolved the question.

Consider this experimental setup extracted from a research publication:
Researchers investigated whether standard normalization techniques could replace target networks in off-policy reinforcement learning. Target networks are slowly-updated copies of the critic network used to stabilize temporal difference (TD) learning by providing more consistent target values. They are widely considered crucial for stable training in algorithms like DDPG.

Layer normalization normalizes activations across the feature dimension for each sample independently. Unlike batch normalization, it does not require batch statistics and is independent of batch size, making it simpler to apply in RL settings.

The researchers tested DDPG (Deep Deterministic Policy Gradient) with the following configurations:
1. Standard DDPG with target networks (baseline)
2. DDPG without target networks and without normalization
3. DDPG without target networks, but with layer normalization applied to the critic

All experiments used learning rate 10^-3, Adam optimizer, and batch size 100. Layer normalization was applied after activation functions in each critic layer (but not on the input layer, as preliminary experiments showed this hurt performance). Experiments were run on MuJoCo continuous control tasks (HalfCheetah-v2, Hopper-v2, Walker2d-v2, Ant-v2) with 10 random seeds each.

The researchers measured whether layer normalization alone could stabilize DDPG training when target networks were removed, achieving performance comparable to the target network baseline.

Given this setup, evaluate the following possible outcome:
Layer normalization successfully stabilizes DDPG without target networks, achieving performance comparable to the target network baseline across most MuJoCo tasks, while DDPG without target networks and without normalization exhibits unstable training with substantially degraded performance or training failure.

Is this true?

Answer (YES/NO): NO